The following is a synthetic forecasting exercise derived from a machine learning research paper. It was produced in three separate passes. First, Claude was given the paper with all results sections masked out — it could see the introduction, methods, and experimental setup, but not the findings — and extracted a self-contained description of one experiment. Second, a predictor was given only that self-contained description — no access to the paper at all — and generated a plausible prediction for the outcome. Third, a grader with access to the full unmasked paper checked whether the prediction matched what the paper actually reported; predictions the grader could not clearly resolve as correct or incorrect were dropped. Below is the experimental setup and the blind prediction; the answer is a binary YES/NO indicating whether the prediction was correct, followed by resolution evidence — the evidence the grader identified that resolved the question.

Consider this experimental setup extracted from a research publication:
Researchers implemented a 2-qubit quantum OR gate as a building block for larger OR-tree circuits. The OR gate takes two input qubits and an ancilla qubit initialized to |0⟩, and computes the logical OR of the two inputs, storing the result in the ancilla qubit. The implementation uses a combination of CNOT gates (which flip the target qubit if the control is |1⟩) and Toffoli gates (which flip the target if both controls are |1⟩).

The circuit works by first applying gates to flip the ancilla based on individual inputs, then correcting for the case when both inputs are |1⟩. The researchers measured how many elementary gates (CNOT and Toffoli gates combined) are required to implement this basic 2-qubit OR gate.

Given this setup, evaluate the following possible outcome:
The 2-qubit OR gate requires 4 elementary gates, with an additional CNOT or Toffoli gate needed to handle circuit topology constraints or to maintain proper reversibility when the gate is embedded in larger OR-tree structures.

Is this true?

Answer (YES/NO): NO